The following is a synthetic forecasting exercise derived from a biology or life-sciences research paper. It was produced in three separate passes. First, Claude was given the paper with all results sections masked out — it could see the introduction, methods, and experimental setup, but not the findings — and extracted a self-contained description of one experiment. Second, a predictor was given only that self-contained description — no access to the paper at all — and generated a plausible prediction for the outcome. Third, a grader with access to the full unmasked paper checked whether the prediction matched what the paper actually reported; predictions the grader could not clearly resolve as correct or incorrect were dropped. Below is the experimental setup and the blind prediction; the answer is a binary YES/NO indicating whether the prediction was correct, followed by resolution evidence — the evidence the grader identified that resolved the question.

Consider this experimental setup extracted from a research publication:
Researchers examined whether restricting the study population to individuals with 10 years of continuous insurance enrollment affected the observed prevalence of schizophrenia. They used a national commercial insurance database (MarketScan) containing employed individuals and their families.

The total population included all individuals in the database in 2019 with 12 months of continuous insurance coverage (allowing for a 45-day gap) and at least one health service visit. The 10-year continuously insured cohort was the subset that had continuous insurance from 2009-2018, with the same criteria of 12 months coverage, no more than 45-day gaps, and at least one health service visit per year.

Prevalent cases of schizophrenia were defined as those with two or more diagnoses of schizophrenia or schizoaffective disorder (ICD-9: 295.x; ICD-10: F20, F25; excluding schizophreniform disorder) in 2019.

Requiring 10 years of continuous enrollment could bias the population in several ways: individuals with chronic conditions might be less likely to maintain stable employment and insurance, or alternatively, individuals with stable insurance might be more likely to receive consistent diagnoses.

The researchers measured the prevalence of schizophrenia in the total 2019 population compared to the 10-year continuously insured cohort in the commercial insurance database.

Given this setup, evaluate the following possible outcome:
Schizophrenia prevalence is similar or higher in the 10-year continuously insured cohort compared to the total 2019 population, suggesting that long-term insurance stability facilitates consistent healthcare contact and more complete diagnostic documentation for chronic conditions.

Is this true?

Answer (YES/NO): YES